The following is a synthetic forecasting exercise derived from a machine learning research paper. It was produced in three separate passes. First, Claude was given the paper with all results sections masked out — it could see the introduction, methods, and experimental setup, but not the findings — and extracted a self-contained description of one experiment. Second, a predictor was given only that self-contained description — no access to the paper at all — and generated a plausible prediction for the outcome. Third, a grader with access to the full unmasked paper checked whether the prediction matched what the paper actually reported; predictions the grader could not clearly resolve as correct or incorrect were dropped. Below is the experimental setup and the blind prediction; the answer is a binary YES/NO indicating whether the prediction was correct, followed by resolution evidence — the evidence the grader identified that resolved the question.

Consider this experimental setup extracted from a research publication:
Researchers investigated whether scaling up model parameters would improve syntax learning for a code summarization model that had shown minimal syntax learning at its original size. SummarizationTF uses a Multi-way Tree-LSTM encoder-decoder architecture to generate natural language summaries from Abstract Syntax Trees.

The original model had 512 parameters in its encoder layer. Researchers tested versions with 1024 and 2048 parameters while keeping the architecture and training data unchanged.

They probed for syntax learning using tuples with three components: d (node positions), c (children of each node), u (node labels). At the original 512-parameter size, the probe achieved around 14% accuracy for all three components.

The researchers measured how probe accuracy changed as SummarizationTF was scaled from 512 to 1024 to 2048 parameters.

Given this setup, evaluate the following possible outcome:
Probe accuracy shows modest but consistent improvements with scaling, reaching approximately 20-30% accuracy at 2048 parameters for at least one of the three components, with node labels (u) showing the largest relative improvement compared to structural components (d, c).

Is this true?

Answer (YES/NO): NO